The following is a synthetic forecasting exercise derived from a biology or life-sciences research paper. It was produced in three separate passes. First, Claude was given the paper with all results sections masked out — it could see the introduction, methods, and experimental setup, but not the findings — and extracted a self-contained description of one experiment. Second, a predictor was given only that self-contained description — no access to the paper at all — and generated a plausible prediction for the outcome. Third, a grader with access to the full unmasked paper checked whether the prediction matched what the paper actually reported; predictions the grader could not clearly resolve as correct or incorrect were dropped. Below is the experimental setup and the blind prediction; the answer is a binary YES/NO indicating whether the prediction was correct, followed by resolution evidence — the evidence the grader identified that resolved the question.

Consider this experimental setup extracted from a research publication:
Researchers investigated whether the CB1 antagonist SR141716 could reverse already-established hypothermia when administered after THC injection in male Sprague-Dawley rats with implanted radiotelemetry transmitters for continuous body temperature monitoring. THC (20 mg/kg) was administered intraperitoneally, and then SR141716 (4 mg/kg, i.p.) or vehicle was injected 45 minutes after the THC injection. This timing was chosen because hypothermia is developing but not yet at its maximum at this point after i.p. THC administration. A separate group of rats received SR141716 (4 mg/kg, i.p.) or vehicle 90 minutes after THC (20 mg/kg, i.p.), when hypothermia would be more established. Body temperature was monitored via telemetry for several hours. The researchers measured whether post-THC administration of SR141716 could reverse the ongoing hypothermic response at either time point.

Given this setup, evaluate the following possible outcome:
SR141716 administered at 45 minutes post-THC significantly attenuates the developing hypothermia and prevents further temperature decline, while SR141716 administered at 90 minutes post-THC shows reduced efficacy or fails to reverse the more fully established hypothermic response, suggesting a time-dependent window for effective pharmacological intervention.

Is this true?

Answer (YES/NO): NO